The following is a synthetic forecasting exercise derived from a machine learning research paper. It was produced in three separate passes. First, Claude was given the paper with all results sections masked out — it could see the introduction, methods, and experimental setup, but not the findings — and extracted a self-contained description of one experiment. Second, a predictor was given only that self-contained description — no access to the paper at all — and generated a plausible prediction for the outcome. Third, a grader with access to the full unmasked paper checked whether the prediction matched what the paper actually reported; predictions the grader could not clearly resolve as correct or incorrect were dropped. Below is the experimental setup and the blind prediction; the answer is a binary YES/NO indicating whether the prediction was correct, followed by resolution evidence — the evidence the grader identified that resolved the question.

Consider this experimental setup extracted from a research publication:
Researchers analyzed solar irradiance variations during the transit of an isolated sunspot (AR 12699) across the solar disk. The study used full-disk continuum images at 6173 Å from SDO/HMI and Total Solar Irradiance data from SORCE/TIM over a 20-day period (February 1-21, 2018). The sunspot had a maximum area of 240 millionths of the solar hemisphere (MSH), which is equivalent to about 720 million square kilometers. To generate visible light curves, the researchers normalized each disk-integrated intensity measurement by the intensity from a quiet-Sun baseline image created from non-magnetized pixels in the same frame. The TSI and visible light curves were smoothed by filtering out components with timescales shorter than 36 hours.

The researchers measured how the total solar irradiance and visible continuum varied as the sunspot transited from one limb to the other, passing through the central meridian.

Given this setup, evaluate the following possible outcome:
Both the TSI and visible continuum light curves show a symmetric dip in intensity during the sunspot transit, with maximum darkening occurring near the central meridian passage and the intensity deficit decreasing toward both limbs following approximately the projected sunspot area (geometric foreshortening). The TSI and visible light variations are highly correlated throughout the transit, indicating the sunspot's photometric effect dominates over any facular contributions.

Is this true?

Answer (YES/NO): NO